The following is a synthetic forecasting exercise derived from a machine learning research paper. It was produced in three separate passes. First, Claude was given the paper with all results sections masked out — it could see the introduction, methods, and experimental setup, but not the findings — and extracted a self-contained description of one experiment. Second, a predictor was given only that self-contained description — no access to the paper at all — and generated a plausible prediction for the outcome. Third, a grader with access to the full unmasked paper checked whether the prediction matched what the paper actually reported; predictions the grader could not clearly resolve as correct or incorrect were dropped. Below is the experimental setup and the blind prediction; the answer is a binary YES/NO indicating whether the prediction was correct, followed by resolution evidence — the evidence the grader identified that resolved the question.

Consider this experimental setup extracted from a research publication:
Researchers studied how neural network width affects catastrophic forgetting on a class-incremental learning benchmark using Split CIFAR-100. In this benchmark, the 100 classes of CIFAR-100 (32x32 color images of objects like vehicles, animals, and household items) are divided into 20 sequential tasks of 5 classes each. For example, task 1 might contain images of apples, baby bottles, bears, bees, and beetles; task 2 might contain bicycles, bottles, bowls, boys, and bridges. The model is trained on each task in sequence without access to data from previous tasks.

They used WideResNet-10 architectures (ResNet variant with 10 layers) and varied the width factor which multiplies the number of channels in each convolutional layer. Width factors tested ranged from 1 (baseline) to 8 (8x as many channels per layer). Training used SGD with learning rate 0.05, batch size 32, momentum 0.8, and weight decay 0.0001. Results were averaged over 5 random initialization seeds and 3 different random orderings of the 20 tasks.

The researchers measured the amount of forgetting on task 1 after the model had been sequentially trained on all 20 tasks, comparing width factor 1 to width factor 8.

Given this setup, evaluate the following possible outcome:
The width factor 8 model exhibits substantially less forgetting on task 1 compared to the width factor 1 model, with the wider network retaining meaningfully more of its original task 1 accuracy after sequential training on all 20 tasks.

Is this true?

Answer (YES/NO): YES